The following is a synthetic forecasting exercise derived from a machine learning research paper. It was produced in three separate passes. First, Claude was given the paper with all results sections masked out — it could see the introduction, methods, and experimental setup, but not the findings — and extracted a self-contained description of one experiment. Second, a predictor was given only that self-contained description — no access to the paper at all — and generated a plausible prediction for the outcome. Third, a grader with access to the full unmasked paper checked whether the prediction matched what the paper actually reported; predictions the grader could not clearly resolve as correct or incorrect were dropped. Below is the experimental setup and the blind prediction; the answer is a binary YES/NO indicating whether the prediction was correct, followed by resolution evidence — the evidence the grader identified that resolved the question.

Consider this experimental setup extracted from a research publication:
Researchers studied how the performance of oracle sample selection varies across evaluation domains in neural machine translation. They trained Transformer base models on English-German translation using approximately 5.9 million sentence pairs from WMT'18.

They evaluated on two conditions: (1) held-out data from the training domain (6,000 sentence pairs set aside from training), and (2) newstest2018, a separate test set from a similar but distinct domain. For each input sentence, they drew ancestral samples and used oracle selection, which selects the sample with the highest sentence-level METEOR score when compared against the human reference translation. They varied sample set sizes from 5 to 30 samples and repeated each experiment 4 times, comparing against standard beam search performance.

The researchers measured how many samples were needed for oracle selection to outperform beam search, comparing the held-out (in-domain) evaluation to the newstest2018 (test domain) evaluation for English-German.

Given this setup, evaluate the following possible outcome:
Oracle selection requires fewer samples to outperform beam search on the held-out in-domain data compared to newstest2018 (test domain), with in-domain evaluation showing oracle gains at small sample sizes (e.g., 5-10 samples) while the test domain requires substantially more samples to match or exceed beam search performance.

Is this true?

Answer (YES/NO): YES